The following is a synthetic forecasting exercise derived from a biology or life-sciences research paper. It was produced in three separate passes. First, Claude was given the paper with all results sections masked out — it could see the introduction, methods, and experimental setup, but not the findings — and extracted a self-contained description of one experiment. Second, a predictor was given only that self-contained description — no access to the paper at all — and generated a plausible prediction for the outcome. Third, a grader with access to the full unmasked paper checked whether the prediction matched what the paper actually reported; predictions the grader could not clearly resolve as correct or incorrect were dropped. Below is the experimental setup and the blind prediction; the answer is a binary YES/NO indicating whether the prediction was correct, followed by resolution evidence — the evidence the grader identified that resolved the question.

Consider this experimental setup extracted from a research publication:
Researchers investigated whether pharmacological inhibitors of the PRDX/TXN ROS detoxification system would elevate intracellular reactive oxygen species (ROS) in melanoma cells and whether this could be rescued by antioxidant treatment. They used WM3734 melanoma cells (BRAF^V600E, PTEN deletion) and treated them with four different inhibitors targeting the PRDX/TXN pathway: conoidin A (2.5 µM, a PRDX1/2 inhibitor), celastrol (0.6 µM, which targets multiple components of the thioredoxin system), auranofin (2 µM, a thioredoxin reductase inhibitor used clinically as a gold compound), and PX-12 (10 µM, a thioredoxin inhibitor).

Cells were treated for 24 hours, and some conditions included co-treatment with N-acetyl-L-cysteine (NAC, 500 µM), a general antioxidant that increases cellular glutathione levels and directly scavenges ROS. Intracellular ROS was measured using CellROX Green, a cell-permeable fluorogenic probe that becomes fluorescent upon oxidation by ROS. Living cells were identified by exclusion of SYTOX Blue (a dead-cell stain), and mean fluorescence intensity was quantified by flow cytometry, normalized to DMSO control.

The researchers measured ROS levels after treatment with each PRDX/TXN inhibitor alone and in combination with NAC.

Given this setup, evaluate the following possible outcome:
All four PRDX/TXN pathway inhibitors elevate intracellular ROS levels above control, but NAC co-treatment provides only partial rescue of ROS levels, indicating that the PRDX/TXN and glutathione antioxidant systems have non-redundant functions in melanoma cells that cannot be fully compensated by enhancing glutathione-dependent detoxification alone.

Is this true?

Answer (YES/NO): NO